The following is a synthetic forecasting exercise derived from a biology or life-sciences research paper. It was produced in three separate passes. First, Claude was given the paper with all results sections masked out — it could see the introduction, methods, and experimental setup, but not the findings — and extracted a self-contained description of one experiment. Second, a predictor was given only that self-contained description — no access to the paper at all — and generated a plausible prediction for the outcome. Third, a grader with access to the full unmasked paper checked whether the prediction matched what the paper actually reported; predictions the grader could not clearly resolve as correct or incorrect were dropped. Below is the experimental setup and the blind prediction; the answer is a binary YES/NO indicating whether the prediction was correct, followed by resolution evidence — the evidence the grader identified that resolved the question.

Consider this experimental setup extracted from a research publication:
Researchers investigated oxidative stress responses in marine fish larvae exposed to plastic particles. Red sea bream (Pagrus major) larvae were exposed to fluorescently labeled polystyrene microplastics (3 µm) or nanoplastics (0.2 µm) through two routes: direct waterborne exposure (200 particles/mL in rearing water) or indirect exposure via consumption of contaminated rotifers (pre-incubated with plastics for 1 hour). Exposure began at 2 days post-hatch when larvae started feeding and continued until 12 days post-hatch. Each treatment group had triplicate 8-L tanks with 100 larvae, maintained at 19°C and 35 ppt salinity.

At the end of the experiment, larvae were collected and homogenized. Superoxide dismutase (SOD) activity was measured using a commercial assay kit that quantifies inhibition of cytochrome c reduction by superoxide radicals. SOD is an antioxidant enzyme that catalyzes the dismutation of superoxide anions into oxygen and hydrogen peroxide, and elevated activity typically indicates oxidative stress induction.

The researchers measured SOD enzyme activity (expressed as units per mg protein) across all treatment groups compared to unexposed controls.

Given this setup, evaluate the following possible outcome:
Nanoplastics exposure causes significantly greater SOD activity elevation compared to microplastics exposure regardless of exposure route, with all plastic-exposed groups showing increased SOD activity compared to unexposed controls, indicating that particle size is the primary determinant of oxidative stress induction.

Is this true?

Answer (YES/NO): NO